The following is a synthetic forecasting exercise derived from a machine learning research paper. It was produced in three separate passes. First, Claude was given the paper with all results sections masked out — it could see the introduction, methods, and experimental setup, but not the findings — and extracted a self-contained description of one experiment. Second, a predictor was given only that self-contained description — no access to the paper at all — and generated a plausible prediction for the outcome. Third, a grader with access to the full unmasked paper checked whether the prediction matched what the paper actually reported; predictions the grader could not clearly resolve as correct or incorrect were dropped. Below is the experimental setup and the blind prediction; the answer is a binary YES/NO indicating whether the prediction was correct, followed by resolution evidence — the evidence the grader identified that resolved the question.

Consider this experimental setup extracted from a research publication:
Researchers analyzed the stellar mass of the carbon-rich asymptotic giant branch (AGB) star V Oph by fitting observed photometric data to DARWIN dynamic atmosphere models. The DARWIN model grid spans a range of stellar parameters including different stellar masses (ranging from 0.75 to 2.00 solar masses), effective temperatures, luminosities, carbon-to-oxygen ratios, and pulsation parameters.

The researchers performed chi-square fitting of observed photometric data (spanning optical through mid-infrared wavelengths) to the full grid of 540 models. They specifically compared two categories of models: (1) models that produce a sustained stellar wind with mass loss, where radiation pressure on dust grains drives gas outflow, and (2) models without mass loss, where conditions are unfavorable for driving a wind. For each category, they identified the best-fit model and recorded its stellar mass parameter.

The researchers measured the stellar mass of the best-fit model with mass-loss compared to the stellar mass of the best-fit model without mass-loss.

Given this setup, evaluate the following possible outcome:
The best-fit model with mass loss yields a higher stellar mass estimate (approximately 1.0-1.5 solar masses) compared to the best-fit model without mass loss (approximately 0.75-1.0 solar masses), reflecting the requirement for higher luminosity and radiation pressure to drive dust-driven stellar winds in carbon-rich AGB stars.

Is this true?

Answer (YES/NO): NO